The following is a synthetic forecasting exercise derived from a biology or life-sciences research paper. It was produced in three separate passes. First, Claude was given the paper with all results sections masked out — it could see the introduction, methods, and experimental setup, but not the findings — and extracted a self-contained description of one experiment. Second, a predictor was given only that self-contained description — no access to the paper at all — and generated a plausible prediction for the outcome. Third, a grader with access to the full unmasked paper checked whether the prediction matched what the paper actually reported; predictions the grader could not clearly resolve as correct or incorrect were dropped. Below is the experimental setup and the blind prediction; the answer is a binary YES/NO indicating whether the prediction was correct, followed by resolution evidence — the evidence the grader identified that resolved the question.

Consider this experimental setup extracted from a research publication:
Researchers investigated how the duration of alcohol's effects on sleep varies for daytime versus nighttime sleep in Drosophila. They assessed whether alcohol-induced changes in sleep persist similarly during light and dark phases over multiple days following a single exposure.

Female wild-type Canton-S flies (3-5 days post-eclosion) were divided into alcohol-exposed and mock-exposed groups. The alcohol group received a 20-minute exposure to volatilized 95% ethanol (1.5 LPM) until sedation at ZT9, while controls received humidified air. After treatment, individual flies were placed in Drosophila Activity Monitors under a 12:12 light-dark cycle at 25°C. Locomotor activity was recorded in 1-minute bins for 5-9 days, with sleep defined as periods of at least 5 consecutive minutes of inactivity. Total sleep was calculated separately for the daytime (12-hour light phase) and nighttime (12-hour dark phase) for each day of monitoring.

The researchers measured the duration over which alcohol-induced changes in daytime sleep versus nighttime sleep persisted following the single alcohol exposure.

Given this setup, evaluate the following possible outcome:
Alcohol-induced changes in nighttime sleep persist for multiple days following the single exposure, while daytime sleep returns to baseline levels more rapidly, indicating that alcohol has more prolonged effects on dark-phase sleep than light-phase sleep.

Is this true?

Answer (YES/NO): NO